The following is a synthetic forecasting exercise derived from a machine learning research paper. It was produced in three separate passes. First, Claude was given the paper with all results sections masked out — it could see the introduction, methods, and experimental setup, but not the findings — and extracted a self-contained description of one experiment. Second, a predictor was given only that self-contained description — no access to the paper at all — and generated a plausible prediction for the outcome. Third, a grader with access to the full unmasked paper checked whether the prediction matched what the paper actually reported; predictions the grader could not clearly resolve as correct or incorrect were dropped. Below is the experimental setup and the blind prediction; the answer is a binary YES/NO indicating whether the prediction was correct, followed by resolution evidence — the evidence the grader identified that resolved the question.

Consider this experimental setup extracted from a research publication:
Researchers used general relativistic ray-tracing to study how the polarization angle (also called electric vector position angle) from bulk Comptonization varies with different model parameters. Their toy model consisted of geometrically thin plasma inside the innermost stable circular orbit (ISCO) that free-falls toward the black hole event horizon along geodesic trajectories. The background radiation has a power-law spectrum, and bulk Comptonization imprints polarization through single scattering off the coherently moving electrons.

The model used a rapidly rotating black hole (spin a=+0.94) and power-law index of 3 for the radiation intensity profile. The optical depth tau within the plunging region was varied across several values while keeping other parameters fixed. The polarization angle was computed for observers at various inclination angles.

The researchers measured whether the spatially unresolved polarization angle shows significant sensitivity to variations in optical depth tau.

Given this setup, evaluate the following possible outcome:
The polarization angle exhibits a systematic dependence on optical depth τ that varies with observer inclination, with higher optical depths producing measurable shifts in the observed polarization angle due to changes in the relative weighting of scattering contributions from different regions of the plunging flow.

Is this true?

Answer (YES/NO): NO